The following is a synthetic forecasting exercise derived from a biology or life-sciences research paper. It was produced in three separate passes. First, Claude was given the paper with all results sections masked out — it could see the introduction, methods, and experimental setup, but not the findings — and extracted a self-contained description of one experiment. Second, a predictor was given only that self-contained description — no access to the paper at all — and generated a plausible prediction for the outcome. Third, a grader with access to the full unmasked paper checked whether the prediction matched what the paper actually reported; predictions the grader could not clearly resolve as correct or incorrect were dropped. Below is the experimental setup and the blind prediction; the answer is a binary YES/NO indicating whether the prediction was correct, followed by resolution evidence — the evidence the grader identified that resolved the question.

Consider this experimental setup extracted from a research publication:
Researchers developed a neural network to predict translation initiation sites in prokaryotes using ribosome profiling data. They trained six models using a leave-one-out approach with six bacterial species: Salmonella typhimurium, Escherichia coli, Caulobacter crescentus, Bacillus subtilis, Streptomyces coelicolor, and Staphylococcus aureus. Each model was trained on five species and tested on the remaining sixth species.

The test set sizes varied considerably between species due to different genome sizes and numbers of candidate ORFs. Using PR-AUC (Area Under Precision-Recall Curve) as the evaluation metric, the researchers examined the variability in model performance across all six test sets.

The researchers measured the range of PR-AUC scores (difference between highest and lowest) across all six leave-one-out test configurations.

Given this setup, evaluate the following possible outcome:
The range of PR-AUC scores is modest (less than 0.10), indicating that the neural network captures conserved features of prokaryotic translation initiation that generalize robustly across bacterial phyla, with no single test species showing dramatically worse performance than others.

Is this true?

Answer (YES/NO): NO